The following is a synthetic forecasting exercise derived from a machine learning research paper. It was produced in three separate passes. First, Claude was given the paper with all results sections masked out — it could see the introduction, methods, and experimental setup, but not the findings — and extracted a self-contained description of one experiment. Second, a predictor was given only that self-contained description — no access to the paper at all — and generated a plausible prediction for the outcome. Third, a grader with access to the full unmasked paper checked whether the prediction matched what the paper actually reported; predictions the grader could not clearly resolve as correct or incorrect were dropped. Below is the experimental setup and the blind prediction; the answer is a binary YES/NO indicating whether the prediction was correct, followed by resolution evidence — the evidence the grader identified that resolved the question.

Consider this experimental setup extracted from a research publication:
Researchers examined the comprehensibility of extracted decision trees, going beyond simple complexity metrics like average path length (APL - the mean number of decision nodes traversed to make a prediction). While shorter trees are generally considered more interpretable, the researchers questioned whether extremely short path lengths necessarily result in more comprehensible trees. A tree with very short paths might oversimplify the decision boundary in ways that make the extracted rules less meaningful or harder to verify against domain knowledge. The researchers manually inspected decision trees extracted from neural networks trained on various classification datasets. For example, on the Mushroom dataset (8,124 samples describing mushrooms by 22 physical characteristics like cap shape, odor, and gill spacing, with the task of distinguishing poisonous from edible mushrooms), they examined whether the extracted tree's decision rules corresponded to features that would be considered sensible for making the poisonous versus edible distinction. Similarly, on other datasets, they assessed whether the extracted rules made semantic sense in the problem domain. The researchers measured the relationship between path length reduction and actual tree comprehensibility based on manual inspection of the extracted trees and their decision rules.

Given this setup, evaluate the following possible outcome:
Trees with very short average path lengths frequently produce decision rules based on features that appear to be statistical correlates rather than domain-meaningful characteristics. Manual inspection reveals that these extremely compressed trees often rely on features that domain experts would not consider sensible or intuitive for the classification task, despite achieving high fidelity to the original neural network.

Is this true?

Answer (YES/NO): NO